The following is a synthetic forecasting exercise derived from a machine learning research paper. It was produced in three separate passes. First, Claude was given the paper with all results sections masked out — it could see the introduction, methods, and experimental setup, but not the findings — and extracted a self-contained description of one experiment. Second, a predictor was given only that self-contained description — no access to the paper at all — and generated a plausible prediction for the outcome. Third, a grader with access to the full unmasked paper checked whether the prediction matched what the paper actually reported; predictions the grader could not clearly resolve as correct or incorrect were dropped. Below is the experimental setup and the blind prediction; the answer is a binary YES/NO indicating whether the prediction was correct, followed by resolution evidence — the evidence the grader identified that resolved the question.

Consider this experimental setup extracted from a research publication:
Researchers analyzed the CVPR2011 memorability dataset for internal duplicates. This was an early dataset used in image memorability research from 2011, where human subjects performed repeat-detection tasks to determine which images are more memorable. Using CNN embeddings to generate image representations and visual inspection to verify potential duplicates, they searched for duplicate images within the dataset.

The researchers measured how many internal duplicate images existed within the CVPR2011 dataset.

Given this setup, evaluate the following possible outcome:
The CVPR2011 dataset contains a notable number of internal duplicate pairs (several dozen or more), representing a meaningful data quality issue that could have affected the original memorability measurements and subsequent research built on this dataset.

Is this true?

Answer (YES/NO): NO